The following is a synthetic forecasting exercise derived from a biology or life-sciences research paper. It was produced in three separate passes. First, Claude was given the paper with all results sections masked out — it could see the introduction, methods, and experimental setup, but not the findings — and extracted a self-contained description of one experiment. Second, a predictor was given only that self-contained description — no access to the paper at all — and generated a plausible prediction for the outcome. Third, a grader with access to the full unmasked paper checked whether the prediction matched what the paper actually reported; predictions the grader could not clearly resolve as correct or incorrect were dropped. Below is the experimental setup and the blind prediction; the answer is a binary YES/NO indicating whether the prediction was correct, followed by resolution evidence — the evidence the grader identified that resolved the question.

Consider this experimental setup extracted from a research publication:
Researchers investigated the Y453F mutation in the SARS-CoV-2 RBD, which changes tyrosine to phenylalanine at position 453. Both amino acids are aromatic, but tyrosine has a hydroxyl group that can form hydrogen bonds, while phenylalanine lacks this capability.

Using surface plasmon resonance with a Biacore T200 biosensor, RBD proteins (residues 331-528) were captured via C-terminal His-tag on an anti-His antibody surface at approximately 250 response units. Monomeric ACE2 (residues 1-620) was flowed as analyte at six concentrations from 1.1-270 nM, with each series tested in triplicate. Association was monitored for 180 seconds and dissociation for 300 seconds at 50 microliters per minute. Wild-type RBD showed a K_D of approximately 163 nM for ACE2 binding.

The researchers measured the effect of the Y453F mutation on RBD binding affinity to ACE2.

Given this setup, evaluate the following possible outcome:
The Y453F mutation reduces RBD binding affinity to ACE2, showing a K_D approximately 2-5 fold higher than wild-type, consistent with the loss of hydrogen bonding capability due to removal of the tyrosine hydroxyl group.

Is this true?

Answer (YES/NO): NO